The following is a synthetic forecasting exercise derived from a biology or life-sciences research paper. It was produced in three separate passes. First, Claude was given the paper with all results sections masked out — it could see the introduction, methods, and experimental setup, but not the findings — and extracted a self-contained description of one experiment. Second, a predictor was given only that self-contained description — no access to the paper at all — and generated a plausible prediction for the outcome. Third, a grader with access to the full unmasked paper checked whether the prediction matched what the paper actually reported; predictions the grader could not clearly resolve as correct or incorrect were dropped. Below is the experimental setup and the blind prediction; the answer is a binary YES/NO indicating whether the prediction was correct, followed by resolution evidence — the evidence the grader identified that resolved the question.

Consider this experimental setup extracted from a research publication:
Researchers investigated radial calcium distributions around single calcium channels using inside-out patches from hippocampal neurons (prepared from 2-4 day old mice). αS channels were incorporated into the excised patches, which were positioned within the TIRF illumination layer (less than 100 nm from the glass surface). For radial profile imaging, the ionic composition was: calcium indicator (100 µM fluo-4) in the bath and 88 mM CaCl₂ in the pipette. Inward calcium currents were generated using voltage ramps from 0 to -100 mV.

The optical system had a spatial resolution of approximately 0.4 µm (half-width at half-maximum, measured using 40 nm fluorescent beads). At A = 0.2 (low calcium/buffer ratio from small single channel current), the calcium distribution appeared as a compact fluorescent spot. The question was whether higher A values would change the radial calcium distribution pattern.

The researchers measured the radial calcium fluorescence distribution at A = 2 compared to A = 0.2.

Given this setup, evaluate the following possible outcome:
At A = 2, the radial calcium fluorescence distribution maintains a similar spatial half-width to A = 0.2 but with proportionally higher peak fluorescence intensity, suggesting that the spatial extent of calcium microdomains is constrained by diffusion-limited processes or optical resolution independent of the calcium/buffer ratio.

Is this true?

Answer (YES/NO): NO